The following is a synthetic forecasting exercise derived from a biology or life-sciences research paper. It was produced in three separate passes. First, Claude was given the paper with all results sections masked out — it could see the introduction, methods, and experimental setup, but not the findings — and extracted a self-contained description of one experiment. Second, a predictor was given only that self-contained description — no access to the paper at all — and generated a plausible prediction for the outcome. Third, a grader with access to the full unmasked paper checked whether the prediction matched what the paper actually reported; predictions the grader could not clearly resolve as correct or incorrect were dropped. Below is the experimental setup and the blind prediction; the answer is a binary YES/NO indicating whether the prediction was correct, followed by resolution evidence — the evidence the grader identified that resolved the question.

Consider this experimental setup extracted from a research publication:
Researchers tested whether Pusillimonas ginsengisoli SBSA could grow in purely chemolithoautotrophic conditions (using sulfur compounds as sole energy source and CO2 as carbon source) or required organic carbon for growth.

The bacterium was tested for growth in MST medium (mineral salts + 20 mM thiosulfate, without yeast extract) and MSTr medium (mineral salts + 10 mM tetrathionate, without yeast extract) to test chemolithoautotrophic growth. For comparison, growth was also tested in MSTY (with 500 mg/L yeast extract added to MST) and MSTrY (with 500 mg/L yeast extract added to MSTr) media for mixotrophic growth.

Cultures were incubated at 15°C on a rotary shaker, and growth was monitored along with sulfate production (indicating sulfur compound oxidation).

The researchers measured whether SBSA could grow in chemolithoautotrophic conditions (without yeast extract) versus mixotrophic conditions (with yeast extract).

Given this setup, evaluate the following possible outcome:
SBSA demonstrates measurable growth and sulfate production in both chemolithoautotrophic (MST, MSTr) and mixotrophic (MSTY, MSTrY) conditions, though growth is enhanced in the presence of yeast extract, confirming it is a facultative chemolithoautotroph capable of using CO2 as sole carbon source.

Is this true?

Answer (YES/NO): NO